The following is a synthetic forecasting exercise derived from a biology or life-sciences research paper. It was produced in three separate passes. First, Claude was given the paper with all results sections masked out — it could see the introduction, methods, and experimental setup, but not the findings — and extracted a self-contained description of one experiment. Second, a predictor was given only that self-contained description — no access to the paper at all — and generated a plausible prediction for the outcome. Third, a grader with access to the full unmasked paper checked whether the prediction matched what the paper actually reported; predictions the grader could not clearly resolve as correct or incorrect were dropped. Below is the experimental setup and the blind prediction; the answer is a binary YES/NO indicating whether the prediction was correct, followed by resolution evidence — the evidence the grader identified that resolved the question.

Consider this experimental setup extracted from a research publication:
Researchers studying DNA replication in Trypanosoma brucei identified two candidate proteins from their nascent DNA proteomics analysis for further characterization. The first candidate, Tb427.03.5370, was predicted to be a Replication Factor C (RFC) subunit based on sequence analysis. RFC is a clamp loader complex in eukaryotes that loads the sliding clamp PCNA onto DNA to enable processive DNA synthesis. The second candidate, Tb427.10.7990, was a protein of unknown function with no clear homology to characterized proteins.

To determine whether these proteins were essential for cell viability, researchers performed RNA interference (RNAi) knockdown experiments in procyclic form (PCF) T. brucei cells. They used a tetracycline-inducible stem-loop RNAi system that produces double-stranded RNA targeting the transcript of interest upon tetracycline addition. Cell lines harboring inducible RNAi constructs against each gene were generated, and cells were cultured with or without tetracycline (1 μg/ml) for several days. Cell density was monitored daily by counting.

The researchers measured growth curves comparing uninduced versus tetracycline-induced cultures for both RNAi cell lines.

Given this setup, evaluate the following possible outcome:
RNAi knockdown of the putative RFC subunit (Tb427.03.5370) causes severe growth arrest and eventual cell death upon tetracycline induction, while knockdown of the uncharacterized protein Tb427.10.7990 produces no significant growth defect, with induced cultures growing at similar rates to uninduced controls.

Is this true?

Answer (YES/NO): NO